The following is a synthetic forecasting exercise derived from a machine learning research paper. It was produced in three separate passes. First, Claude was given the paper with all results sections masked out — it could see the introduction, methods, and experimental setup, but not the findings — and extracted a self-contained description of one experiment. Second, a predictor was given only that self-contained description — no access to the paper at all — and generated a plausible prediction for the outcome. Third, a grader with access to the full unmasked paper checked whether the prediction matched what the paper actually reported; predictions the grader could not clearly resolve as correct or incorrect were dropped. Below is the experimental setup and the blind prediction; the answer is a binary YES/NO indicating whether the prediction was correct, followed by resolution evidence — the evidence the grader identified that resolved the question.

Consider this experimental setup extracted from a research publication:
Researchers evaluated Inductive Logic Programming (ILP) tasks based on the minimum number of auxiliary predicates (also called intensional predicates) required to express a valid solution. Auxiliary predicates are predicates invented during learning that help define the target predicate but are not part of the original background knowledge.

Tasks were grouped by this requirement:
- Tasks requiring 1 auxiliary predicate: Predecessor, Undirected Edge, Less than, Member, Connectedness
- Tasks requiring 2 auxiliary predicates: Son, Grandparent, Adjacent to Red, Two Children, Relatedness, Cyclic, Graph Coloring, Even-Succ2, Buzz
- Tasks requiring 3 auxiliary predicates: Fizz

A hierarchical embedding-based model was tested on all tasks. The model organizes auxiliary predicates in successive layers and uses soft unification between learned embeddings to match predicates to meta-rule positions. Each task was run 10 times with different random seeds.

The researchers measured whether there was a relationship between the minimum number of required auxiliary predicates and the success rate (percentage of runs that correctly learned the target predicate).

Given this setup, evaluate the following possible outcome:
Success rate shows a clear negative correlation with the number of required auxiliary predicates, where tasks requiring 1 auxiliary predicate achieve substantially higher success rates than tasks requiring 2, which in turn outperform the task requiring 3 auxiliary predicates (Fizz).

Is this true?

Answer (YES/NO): NO